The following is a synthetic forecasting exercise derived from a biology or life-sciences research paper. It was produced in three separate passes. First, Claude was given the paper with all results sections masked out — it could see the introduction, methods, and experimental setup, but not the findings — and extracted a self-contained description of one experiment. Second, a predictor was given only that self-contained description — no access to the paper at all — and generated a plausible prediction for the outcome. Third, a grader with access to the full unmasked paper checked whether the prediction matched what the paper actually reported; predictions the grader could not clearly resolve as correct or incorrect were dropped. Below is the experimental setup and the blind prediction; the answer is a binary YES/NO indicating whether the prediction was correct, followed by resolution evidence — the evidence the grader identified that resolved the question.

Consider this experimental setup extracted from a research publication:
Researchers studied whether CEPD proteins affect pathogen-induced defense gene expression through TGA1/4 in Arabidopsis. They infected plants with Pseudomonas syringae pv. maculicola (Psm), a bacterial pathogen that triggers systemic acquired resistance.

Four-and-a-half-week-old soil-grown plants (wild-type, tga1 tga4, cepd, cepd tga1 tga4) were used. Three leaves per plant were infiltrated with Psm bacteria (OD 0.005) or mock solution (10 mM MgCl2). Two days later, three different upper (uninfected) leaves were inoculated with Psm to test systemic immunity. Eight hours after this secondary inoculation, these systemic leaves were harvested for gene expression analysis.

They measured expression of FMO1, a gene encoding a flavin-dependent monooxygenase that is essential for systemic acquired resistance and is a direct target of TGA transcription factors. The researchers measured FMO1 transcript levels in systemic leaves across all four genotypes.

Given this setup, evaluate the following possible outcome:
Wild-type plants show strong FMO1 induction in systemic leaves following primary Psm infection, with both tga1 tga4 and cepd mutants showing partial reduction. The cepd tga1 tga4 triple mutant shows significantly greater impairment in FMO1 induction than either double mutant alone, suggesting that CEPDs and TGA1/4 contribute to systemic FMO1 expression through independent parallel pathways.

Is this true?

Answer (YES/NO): NO